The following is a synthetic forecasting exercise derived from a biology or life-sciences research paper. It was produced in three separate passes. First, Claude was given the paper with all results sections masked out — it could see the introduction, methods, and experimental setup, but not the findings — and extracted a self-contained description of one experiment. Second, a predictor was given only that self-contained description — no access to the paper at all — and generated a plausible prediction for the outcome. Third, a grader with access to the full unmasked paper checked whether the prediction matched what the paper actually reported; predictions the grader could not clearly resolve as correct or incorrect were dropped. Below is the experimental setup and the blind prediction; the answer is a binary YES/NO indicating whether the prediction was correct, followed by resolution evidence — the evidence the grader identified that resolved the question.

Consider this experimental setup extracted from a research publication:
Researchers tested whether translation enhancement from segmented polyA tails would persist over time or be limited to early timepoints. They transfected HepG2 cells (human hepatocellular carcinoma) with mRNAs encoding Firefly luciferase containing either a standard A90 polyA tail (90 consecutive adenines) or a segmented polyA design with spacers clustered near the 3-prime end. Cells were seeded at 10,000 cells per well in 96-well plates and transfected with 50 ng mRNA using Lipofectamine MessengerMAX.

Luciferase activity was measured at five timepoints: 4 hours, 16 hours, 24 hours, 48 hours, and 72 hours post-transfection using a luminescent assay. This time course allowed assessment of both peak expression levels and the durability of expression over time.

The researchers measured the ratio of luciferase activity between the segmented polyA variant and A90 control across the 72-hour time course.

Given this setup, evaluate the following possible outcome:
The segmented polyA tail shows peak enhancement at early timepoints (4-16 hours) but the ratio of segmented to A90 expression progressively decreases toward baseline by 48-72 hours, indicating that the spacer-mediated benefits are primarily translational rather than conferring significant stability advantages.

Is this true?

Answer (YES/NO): NO